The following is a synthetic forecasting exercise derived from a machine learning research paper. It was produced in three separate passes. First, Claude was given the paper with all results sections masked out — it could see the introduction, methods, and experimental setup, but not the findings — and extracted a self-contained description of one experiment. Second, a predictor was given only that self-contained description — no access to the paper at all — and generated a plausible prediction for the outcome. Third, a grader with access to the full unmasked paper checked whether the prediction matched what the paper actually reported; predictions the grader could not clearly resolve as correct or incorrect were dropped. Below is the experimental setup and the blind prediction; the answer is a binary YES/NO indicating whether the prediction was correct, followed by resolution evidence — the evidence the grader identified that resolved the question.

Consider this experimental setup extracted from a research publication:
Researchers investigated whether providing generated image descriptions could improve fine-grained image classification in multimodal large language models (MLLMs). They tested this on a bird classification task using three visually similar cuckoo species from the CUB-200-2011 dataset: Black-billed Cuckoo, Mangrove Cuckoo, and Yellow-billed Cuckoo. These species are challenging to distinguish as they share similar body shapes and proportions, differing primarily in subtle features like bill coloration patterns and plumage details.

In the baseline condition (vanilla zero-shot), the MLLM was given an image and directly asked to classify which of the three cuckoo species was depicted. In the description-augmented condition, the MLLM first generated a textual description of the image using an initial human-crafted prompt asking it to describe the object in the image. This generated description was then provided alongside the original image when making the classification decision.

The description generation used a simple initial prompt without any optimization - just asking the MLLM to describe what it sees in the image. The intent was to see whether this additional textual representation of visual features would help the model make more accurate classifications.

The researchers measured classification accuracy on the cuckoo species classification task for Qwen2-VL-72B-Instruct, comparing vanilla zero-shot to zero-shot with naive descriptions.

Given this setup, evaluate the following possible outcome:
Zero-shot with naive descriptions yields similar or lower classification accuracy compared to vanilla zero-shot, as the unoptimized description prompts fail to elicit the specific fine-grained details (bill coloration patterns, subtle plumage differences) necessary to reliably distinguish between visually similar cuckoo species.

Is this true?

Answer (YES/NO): YES